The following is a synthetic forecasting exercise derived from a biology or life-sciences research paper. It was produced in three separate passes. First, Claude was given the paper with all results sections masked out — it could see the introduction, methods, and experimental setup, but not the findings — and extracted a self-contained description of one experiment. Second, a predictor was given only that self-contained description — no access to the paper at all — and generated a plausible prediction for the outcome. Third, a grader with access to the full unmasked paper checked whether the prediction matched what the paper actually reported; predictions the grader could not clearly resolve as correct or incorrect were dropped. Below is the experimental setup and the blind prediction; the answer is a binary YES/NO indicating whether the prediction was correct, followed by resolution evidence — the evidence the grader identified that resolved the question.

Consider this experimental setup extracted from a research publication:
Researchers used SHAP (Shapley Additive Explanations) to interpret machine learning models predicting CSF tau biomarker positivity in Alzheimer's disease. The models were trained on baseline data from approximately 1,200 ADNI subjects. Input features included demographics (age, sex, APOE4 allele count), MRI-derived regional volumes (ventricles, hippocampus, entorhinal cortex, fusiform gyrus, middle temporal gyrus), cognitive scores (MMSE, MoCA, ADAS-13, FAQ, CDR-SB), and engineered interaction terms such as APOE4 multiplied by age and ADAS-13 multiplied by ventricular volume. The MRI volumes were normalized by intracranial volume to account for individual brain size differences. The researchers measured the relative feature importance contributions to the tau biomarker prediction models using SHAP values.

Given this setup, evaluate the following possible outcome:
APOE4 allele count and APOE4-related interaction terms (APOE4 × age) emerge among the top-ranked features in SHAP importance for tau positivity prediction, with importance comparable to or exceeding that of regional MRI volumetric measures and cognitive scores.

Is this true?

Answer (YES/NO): YES